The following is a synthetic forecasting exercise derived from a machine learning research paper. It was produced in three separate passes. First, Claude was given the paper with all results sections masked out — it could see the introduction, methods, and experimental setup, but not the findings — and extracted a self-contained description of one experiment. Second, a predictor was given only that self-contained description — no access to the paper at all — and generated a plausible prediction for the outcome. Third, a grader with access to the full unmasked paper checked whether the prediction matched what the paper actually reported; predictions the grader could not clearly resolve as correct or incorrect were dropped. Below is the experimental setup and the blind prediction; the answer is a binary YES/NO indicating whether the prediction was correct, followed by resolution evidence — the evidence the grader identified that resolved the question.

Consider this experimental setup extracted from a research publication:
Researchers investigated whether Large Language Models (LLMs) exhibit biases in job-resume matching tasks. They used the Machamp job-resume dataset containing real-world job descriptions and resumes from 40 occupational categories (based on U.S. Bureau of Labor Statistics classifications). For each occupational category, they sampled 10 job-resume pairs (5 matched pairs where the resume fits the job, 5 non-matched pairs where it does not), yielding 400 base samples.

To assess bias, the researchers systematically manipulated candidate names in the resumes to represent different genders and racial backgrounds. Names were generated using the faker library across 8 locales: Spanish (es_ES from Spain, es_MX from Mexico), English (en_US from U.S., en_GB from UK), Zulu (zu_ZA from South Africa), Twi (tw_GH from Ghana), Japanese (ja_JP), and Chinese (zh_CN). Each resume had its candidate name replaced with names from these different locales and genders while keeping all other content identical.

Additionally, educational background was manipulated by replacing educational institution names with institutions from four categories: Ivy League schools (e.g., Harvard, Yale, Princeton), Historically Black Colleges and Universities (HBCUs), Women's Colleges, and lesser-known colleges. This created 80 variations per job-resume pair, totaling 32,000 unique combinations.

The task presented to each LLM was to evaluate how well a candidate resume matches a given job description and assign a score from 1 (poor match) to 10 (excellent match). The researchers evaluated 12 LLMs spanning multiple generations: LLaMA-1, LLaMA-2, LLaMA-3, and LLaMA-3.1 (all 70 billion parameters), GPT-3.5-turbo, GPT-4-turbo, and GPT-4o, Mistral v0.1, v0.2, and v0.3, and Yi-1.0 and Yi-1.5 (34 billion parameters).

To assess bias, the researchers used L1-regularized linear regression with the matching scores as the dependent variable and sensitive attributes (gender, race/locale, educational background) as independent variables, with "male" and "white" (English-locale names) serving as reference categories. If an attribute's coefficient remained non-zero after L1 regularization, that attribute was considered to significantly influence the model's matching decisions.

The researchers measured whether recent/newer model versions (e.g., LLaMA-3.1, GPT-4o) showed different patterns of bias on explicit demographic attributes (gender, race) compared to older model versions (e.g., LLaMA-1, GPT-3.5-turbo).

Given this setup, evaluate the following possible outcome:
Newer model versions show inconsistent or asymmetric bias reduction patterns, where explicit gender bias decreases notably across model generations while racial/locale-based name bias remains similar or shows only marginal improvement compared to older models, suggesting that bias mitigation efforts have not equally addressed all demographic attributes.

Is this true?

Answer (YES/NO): NO